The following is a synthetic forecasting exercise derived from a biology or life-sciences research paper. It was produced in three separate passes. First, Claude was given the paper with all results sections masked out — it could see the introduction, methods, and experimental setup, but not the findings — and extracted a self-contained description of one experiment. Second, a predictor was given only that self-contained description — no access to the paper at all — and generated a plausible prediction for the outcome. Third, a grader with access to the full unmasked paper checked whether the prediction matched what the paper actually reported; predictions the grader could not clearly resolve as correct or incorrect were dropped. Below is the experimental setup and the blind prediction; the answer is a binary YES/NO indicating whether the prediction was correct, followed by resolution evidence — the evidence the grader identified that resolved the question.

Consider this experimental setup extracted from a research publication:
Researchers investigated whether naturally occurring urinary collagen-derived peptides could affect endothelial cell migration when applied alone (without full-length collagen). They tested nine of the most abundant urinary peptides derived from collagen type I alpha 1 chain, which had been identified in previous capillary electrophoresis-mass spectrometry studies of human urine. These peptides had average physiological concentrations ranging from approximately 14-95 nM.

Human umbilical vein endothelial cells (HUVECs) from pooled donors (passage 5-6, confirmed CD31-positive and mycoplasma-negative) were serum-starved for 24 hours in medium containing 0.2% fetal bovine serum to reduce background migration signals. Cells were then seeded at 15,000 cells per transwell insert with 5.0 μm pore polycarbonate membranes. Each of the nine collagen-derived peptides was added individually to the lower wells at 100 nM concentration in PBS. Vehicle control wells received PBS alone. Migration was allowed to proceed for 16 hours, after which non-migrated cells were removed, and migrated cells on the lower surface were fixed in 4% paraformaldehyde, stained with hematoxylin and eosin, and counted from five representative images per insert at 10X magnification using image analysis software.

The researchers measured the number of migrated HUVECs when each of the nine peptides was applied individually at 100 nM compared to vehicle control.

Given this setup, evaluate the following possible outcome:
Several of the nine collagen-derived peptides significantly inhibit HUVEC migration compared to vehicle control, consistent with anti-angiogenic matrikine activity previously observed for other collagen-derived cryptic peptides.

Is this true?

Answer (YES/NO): NO